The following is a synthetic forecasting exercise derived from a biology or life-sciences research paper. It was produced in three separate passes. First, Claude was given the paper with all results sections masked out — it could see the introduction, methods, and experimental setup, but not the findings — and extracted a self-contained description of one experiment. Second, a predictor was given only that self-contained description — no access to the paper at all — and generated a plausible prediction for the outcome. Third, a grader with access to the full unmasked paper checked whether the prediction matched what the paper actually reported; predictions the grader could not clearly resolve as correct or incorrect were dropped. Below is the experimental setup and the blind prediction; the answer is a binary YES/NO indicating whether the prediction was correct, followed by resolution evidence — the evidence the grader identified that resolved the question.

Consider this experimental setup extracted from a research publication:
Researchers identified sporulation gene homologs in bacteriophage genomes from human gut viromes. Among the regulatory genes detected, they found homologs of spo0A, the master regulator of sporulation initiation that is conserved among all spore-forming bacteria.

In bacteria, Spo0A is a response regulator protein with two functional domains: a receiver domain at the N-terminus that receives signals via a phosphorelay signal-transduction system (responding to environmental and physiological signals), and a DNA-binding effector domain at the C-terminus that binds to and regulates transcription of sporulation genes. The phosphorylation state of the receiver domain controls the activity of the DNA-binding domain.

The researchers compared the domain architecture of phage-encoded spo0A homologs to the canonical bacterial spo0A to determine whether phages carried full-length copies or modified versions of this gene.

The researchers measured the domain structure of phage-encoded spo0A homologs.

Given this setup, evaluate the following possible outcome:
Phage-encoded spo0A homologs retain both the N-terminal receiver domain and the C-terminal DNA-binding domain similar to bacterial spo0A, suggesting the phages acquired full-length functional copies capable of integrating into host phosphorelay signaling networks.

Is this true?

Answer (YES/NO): NO